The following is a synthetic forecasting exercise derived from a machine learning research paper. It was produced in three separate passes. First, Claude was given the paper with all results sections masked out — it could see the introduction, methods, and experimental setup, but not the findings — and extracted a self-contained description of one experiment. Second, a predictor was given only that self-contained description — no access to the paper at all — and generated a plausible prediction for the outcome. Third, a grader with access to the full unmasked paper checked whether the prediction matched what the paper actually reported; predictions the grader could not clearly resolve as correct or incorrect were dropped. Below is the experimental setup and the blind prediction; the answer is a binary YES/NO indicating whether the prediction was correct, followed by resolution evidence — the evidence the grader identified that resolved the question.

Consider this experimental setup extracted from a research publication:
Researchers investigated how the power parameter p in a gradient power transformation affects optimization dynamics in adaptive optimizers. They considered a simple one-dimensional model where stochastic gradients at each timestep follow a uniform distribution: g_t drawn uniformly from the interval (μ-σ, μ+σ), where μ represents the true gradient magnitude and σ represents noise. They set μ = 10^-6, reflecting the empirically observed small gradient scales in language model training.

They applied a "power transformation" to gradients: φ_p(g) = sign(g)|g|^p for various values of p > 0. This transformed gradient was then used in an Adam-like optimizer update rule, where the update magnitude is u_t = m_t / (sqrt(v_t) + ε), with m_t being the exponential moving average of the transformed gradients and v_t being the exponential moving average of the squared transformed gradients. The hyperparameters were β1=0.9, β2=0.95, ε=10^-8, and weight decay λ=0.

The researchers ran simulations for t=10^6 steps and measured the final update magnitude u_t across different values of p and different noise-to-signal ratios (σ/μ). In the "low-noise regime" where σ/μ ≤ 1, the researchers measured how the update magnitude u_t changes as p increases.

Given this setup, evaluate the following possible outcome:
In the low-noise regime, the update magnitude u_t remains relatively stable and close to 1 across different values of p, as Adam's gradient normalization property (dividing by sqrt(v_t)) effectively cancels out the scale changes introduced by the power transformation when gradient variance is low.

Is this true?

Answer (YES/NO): NO